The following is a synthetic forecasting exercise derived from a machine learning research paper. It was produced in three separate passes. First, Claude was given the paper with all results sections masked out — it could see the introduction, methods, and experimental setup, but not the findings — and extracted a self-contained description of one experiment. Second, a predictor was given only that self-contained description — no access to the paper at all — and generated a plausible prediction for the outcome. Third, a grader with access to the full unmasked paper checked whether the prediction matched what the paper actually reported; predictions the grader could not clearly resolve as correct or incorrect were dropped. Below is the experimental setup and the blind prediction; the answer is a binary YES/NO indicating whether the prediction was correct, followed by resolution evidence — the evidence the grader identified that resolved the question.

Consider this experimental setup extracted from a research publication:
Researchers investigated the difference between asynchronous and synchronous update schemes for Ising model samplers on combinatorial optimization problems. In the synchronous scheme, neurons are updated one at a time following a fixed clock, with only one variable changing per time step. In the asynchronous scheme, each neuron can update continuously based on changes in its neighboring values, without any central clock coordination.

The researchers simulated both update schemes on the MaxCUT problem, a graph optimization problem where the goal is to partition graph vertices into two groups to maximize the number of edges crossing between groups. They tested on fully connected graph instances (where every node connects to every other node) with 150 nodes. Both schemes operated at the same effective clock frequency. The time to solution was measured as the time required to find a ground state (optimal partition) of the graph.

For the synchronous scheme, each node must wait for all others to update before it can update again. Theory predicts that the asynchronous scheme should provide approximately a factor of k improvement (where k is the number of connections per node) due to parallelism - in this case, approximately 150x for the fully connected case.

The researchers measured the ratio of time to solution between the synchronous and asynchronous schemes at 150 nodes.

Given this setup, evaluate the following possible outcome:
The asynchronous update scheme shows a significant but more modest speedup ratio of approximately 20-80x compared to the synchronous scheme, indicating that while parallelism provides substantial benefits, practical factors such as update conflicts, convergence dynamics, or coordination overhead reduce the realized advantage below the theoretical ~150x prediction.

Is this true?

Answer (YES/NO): NO